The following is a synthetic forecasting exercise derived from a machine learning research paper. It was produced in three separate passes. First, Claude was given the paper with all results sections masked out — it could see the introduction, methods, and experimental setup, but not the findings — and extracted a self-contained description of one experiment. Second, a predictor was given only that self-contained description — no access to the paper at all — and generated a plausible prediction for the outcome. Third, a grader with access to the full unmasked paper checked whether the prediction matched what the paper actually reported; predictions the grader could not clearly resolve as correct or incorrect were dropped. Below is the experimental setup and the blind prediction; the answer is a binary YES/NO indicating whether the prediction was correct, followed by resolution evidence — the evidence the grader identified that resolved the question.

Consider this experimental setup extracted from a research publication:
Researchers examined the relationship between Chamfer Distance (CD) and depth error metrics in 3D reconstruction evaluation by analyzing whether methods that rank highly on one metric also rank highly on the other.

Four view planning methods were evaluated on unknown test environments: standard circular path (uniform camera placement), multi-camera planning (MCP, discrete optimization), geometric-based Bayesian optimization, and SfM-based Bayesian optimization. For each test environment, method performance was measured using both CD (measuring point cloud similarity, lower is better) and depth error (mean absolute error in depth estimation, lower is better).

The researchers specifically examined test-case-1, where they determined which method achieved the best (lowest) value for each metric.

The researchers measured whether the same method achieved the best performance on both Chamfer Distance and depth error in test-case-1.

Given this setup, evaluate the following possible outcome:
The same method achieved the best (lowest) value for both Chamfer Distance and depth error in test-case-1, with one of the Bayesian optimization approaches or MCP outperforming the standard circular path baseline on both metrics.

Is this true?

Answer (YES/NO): NO